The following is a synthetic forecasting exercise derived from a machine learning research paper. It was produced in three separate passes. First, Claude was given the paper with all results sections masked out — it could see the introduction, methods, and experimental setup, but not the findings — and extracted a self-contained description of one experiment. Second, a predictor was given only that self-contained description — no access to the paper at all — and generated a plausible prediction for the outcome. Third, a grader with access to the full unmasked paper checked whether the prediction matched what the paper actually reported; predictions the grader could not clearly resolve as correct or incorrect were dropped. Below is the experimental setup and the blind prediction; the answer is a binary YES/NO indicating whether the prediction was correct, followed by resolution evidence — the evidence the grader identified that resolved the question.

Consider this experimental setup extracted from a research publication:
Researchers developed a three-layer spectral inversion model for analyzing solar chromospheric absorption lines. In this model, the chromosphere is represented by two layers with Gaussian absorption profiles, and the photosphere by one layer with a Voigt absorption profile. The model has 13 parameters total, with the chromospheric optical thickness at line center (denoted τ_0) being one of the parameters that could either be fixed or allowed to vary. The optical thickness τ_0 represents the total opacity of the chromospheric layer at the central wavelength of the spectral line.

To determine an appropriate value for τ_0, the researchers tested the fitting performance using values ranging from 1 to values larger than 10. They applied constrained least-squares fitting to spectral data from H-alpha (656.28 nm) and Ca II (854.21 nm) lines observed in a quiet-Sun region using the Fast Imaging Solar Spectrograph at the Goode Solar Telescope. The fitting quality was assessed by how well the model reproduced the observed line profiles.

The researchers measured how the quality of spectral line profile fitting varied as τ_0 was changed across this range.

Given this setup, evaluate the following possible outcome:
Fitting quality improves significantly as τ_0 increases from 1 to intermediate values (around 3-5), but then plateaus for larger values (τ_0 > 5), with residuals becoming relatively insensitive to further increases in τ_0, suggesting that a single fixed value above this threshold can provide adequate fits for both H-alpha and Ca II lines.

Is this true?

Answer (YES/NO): NO